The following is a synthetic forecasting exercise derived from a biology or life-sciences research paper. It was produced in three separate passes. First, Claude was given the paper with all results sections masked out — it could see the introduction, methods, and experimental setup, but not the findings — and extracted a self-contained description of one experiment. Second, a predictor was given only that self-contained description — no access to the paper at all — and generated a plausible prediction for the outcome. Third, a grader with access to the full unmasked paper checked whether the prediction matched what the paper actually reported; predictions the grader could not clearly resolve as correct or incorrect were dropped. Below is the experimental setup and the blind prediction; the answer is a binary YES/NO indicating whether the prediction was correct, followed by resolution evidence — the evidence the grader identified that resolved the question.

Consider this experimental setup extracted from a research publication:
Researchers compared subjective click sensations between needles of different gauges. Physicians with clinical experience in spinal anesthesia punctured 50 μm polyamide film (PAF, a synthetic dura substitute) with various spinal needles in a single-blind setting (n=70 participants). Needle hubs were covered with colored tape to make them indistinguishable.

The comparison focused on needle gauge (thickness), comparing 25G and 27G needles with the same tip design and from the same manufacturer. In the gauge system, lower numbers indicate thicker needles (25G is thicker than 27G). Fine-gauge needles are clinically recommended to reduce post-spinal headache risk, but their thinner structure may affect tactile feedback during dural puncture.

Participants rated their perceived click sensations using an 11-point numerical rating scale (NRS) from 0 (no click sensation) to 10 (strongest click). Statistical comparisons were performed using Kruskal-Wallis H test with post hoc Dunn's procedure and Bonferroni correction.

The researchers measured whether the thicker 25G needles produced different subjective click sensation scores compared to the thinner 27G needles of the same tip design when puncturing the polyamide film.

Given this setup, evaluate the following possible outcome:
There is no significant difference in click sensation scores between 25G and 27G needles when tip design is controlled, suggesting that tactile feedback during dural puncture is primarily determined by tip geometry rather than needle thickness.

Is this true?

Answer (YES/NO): YES